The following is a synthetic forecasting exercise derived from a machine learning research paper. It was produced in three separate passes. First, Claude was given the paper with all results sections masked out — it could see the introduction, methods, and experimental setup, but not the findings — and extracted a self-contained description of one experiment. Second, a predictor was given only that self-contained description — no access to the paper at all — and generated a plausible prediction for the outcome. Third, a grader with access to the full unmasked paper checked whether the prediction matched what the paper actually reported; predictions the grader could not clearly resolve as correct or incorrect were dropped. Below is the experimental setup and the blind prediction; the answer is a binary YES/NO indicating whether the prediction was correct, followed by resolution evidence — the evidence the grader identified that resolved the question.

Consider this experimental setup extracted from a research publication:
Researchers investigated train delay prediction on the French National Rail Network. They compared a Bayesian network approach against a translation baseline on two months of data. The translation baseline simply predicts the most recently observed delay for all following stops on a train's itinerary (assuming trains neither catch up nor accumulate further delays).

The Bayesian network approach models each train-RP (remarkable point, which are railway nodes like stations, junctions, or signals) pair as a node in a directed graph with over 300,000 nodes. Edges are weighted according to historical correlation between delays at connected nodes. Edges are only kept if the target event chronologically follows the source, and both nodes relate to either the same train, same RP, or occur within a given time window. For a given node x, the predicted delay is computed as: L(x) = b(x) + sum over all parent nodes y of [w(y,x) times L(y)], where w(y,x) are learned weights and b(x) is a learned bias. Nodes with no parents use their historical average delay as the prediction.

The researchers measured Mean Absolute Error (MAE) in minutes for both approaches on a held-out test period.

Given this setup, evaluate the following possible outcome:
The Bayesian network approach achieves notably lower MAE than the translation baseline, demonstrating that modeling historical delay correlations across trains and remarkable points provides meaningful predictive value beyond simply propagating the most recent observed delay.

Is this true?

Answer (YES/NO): NO